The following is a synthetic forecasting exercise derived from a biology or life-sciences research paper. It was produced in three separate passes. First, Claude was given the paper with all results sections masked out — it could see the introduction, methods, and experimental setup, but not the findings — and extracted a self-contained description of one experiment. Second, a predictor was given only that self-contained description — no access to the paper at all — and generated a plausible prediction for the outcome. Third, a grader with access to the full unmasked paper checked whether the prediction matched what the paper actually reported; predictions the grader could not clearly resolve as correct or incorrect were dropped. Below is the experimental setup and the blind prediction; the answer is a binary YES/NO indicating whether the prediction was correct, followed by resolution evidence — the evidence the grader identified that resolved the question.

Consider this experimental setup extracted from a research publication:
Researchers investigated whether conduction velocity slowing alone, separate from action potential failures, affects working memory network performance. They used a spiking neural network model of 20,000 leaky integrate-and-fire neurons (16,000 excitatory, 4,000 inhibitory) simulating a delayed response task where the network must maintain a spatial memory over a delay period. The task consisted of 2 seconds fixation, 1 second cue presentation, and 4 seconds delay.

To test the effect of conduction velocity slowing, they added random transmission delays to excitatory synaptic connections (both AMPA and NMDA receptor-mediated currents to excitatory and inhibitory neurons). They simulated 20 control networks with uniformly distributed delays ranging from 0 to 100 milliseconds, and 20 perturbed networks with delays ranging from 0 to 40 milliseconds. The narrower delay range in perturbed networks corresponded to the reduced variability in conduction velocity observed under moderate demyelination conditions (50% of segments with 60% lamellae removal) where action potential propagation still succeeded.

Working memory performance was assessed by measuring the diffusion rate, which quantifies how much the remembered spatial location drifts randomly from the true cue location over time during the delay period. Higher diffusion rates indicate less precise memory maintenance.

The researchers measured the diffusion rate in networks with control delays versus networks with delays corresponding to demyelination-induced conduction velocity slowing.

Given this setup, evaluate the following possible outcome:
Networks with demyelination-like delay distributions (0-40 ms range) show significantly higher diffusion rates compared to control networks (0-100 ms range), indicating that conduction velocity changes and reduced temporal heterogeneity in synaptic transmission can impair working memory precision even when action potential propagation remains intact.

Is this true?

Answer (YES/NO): NO